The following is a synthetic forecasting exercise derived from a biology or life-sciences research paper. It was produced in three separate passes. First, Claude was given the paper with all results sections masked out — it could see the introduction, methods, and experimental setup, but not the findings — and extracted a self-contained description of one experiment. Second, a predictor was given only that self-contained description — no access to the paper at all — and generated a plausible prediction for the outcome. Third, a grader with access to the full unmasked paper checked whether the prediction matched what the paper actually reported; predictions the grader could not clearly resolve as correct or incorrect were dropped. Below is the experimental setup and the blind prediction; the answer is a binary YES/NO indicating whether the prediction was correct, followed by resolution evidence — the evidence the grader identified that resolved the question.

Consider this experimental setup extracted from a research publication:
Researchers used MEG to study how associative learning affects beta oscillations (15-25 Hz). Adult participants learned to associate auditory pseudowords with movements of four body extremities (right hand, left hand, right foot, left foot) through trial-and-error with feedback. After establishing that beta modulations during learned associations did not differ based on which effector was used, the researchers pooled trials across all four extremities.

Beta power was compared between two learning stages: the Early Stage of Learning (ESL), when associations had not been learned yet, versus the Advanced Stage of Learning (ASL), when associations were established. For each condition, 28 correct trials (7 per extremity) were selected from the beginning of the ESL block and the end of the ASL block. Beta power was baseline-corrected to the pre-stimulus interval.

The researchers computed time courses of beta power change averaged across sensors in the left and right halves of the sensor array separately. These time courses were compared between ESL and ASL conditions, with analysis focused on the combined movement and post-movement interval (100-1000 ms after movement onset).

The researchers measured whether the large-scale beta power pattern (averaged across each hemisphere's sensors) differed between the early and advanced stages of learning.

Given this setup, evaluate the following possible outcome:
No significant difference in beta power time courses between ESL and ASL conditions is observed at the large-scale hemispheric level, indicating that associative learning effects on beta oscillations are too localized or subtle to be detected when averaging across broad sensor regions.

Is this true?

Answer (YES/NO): NO